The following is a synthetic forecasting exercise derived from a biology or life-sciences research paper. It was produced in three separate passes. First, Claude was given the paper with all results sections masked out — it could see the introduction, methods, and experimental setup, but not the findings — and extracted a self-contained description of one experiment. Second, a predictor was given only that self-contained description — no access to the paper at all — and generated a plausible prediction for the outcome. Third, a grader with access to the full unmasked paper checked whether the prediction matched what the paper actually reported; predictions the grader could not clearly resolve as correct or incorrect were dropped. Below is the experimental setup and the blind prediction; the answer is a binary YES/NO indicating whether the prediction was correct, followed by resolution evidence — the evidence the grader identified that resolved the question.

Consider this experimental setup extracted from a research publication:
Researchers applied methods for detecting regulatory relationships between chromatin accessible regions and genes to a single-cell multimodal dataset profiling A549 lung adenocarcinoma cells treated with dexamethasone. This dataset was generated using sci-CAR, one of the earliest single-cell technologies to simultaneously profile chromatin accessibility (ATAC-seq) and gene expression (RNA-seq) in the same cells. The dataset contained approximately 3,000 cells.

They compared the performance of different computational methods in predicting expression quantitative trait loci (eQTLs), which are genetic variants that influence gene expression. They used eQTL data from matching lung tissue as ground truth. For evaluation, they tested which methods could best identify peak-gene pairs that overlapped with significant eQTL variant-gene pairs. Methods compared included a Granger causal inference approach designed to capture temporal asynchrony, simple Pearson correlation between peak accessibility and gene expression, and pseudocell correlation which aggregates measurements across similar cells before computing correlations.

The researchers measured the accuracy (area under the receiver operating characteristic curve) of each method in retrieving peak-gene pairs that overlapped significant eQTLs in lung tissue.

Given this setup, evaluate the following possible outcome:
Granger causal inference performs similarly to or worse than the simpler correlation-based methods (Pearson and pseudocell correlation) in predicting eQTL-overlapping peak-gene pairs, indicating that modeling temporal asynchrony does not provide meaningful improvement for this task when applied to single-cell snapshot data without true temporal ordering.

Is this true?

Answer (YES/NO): NO